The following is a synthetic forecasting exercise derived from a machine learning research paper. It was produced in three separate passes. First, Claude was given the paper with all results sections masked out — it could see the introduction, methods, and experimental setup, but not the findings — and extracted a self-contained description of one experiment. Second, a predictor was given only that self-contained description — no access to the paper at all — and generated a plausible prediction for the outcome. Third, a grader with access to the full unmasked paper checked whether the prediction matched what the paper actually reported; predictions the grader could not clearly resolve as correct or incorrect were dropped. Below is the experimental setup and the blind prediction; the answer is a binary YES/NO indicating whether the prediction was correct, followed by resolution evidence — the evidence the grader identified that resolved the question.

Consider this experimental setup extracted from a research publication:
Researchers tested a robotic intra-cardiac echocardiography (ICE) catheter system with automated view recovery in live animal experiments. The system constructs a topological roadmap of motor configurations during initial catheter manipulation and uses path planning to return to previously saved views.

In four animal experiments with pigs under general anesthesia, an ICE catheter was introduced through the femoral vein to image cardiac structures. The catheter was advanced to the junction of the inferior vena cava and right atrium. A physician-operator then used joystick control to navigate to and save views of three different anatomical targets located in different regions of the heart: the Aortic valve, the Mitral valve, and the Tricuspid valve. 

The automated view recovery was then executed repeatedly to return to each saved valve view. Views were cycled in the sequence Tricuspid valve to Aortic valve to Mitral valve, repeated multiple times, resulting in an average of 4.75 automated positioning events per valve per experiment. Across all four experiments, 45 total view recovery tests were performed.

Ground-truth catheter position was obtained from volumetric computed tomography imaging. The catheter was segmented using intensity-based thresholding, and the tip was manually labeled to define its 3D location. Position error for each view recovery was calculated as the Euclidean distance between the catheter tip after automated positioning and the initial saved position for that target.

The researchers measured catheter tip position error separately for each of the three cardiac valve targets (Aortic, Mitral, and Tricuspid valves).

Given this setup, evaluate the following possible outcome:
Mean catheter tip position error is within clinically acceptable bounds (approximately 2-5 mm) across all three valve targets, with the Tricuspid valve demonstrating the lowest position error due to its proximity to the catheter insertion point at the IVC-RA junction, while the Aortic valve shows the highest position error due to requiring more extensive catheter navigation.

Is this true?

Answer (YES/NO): NO